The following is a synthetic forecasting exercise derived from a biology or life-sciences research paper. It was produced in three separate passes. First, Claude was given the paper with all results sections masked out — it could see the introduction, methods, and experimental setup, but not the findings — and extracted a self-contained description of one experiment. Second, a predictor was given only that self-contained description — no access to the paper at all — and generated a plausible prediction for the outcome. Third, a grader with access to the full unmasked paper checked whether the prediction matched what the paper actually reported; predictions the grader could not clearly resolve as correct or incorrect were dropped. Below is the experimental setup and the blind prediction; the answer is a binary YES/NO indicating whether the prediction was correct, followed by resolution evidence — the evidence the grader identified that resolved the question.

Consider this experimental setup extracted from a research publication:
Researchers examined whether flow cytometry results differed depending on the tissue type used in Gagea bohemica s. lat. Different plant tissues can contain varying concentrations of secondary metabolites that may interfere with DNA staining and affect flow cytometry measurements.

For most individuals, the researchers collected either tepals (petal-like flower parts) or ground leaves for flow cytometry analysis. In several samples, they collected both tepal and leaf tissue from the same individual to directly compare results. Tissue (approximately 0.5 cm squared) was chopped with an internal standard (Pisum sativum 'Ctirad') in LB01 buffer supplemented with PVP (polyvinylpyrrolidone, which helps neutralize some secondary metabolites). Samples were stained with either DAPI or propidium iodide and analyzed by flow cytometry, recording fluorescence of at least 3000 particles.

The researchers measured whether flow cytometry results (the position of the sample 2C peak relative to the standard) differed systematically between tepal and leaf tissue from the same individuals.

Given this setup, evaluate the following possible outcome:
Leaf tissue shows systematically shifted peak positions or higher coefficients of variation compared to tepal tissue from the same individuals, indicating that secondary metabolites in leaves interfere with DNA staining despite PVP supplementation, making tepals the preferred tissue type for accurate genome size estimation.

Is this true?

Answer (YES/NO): NO